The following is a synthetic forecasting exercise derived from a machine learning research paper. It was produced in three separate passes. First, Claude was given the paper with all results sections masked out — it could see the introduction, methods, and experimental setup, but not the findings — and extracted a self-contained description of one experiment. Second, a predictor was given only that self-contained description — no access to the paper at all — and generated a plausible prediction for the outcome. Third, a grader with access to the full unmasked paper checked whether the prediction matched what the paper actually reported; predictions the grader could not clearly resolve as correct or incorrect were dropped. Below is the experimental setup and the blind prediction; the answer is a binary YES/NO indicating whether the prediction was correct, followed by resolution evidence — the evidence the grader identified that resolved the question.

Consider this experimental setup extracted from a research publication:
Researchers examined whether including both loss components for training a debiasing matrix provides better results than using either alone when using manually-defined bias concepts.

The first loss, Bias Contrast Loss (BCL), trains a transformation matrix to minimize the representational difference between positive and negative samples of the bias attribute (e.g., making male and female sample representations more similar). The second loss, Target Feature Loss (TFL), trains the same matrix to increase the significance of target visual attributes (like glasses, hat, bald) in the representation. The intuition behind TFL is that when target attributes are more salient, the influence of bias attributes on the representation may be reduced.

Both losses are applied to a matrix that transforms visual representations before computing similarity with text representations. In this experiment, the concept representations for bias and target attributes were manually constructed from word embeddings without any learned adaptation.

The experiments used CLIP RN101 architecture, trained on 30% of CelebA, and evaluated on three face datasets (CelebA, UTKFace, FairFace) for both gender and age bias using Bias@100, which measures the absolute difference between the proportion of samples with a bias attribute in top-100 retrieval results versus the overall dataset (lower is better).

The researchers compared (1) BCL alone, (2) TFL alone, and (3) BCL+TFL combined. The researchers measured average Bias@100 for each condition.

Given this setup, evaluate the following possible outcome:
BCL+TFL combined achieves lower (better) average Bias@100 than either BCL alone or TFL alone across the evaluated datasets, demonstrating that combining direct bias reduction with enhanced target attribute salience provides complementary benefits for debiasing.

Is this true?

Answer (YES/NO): YES